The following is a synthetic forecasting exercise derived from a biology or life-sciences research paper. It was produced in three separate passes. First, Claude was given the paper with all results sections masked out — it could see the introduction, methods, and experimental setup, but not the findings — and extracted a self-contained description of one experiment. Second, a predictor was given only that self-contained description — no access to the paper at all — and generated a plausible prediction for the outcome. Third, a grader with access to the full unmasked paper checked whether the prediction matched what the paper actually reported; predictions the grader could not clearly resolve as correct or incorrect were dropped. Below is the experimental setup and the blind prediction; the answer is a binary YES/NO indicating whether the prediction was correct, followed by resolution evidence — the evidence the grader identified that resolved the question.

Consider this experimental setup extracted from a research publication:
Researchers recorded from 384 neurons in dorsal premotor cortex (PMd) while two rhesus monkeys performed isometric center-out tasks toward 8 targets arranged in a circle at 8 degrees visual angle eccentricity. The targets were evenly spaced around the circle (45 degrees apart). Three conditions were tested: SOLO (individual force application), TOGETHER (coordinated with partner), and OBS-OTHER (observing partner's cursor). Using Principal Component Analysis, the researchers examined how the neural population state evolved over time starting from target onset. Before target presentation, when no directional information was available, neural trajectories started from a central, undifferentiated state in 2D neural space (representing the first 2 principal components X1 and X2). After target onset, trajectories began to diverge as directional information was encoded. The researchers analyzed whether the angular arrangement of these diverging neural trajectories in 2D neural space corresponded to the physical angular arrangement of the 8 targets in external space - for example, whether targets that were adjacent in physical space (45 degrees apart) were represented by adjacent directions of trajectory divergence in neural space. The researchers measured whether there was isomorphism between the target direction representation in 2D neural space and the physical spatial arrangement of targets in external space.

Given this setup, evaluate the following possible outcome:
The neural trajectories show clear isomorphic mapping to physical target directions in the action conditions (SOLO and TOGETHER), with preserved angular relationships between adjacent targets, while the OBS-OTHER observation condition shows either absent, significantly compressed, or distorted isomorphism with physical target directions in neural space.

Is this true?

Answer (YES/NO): NO